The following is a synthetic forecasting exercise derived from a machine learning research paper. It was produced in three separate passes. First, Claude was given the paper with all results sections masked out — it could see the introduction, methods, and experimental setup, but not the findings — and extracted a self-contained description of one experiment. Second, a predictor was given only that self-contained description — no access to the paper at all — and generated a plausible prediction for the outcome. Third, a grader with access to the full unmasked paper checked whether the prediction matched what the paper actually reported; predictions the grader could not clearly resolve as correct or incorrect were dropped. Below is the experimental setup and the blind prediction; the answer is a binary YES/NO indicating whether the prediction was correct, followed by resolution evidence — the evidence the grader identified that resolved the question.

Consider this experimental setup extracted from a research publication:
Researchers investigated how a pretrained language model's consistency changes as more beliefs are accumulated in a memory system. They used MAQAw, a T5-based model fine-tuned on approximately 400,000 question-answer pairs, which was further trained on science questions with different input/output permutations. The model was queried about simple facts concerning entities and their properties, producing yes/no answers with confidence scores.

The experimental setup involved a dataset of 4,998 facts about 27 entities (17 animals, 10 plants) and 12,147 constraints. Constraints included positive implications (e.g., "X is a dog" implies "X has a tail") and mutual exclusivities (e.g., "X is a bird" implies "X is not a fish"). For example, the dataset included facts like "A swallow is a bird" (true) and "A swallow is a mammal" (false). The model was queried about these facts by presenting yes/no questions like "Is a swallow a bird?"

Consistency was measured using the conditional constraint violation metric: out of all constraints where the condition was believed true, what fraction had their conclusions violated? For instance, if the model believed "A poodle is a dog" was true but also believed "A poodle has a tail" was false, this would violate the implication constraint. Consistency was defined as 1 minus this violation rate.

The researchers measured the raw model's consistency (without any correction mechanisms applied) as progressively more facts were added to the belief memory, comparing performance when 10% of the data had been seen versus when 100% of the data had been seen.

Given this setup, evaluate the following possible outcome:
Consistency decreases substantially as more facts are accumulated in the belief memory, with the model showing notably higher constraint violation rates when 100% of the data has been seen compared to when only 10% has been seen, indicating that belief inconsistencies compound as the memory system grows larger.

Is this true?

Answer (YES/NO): YES